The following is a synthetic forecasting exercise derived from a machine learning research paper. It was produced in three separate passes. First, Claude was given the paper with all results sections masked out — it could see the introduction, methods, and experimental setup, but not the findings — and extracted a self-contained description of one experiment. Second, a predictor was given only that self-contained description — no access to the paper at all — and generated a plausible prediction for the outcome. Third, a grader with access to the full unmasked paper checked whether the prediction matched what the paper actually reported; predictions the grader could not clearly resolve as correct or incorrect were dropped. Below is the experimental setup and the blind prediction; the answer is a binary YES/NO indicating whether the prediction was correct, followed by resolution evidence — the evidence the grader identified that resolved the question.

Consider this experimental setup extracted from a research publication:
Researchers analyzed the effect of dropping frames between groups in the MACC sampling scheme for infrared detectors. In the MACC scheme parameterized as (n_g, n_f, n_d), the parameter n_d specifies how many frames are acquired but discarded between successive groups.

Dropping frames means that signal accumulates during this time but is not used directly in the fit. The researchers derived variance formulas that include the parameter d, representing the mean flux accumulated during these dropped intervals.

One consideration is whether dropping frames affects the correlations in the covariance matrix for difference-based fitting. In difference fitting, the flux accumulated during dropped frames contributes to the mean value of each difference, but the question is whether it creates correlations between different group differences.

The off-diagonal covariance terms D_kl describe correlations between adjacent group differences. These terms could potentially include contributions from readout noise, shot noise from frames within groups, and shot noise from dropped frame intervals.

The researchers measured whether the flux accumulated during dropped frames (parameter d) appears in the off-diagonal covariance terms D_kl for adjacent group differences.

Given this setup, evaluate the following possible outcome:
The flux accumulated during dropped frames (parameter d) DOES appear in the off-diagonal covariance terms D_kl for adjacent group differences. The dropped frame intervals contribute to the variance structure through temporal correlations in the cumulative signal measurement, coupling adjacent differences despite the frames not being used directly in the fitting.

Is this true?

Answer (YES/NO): NO